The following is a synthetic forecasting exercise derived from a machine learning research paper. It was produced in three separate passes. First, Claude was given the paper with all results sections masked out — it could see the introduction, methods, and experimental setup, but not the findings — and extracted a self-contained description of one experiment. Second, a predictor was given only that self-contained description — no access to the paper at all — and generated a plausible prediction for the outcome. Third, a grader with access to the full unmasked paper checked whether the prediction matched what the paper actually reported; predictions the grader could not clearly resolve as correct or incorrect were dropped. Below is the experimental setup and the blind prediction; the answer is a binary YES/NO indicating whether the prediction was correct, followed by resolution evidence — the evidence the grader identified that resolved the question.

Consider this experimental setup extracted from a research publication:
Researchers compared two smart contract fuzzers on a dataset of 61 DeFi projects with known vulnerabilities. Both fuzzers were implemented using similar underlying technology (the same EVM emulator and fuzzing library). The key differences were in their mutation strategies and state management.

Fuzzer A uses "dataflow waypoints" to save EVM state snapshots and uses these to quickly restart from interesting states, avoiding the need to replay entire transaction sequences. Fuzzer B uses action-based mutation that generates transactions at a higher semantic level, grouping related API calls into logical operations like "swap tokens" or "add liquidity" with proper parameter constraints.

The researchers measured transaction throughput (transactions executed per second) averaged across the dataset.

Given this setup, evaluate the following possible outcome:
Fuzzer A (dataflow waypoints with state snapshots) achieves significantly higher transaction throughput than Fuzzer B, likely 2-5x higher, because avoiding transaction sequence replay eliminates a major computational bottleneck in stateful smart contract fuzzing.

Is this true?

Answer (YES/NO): NO